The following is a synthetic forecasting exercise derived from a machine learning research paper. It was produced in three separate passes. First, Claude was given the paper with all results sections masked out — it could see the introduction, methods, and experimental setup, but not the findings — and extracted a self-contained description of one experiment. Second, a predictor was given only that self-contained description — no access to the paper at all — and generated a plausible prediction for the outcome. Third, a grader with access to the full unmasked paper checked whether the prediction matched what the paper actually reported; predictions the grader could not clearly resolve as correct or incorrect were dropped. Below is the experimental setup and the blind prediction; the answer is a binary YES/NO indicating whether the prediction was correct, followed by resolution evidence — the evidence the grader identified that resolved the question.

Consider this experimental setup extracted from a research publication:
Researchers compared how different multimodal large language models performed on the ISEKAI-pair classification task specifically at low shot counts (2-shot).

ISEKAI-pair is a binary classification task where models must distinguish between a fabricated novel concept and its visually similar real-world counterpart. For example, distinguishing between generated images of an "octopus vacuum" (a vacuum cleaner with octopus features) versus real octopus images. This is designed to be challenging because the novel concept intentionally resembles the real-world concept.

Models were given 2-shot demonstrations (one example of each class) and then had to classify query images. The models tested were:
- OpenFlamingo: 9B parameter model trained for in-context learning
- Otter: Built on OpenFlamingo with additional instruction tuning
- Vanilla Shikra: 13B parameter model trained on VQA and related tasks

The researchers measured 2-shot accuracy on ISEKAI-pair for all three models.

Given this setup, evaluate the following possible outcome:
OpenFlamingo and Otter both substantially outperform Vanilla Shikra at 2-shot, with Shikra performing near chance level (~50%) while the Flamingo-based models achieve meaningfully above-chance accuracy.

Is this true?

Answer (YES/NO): NO